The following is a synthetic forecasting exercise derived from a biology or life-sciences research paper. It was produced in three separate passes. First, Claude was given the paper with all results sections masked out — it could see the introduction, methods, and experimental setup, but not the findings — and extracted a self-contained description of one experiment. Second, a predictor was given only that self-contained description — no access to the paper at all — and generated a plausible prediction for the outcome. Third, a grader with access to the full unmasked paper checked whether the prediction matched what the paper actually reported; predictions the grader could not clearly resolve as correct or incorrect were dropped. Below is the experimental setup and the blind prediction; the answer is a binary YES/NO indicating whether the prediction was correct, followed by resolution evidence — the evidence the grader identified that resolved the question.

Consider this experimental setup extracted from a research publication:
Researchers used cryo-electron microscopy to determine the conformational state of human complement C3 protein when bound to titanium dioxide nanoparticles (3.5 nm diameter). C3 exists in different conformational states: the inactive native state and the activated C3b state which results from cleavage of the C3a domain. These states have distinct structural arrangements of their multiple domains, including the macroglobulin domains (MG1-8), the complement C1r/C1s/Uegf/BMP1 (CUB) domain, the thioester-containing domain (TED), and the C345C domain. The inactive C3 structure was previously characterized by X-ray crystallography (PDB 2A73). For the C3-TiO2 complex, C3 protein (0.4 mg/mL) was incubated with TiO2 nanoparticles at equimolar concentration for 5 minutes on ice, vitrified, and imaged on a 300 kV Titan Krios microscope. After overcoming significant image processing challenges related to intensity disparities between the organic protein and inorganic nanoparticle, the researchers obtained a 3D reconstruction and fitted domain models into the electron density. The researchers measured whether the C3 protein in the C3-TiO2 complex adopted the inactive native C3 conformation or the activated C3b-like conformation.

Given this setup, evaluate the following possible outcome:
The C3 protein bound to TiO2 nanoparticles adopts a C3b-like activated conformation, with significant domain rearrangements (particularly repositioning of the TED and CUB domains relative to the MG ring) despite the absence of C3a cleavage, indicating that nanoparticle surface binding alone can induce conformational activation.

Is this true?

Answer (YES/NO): NO